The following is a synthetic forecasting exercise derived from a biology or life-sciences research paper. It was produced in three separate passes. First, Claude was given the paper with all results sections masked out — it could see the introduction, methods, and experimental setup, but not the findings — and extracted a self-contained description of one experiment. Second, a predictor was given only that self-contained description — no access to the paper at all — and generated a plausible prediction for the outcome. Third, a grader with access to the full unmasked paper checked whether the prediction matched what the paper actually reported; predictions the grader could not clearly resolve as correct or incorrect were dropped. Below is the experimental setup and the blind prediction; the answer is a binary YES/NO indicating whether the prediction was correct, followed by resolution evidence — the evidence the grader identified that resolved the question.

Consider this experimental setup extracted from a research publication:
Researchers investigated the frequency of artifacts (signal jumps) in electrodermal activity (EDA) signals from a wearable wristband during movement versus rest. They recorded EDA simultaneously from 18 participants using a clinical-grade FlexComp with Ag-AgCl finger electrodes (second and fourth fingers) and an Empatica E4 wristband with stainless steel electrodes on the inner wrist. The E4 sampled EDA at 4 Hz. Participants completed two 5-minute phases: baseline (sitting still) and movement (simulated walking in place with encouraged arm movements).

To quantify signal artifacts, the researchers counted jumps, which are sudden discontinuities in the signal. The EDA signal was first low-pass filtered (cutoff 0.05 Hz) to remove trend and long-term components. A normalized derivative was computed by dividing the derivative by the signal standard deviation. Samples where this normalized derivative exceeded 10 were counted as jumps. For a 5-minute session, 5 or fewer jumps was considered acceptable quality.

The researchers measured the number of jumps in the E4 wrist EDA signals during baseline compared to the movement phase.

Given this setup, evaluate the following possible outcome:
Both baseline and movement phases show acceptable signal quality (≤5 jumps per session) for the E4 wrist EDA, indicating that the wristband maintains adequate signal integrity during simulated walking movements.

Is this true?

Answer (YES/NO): NO